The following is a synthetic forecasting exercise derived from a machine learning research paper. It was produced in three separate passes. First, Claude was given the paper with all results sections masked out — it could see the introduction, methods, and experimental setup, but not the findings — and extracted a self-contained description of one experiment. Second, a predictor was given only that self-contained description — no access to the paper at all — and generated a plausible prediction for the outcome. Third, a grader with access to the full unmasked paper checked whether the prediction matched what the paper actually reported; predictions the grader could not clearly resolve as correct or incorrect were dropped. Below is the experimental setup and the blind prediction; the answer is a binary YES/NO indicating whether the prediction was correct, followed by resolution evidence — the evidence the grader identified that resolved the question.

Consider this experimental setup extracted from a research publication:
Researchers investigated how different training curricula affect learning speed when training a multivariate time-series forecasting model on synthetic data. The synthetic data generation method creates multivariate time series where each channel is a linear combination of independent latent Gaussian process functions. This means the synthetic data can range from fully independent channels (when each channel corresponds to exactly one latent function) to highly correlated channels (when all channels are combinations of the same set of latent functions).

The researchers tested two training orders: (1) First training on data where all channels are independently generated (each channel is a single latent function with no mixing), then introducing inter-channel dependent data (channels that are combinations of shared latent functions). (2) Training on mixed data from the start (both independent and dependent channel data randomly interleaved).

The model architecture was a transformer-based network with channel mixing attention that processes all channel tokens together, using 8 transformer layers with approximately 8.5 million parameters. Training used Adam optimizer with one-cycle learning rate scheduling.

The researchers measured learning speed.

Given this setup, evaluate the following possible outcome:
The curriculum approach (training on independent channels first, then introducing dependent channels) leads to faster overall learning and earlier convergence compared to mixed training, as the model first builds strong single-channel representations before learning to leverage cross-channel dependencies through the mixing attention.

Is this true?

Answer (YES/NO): YES